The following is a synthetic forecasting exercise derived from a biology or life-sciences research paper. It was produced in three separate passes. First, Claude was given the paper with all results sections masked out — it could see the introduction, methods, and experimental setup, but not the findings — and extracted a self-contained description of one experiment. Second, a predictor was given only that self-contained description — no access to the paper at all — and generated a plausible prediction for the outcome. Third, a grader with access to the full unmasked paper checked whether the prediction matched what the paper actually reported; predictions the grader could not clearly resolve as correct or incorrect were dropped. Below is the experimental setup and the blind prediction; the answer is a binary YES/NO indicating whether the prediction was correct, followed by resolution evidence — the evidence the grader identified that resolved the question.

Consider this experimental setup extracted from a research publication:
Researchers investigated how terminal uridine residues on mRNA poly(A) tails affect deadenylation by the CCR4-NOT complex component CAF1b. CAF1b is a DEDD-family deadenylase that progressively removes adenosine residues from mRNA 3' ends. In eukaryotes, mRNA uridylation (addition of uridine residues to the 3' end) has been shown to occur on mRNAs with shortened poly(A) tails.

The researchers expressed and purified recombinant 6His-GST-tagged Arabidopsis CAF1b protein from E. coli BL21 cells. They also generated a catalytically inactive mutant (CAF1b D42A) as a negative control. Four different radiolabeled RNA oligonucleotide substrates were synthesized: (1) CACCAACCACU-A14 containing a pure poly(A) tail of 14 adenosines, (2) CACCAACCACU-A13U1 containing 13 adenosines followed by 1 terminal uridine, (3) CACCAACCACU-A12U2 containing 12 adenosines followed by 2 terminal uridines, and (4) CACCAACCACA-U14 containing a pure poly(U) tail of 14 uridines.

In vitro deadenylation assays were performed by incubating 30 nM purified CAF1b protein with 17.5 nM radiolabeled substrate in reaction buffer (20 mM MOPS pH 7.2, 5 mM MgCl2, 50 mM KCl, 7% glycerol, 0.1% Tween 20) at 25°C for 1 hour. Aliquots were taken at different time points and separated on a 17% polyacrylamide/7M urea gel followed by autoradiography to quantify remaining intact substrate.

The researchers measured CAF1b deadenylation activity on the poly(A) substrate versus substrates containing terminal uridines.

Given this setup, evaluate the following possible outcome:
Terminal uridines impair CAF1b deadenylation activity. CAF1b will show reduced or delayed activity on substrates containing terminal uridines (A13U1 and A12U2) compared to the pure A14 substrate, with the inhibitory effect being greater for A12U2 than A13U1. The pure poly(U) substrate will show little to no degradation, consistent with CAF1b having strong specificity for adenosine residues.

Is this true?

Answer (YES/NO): YES